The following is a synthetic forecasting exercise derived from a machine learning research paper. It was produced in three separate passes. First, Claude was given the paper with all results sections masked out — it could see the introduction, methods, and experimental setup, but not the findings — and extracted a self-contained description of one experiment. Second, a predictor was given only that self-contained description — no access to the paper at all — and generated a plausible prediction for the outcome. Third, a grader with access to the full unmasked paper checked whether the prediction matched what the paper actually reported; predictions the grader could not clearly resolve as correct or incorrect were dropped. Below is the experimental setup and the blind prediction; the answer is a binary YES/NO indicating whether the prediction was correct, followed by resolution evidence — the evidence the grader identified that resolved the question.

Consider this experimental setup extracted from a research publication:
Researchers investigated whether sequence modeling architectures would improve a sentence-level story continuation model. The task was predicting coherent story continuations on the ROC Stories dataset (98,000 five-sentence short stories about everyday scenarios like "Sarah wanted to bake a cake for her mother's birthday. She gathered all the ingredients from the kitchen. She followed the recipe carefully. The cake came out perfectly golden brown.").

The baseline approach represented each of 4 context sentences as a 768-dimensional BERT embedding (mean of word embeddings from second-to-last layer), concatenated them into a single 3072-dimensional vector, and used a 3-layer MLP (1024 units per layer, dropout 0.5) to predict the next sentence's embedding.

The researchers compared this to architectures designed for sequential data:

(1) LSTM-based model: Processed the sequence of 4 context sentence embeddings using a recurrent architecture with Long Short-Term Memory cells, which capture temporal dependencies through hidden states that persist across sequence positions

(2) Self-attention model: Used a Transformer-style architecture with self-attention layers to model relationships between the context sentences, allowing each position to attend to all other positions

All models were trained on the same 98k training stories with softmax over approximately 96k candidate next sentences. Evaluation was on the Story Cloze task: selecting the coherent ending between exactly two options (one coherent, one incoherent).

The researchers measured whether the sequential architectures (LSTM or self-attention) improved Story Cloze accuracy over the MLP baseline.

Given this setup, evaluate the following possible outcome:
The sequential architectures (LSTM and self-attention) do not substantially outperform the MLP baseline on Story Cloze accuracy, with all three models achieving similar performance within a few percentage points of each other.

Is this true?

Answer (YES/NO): YES